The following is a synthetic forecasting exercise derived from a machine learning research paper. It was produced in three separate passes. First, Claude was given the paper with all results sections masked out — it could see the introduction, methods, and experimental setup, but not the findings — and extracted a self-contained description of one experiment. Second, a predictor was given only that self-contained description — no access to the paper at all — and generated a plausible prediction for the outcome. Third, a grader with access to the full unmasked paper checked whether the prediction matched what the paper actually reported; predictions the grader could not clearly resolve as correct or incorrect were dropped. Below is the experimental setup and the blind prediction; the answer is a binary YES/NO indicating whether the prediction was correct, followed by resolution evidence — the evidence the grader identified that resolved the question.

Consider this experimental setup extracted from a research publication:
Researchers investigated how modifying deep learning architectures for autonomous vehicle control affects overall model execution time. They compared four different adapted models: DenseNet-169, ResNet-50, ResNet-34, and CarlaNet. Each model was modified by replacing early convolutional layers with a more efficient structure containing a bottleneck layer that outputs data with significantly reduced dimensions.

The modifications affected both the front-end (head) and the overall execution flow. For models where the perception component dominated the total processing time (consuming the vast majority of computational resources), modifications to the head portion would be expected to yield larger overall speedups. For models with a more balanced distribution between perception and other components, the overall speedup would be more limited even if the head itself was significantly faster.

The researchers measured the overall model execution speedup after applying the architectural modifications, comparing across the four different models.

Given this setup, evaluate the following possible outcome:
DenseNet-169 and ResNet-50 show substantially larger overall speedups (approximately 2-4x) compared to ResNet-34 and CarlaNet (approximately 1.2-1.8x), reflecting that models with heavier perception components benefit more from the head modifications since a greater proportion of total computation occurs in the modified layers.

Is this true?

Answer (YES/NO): NO